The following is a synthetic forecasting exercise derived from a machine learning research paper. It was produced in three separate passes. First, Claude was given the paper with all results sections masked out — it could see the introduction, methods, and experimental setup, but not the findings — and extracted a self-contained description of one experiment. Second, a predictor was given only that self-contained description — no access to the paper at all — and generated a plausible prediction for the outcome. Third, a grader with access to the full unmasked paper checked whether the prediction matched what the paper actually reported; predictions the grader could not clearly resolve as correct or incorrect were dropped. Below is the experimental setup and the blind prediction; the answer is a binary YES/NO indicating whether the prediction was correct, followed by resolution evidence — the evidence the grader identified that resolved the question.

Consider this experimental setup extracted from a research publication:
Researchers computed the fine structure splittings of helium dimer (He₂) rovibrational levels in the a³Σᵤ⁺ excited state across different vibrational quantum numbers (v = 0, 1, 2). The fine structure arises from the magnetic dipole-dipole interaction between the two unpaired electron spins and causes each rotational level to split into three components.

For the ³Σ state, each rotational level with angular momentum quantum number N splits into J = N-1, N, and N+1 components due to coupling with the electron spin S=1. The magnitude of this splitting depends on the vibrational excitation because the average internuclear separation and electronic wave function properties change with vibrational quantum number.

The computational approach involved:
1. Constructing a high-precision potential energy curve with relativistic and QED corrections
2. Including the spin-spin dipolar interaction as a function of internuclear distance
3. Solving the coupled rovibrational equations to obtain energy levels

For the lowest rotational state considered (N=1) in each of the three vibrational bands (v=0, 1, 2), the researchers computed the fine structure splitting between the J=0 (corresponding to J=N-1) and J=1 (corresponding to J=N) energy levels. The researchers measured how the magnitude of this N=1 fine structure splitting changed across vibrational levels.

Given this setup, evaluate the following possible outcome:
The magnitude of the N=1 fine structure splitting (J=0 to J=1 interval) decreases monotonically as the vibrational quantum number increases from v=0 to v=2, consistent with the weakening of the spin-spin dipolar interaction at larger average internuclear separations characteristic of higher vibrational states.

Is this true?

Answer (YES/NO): YES